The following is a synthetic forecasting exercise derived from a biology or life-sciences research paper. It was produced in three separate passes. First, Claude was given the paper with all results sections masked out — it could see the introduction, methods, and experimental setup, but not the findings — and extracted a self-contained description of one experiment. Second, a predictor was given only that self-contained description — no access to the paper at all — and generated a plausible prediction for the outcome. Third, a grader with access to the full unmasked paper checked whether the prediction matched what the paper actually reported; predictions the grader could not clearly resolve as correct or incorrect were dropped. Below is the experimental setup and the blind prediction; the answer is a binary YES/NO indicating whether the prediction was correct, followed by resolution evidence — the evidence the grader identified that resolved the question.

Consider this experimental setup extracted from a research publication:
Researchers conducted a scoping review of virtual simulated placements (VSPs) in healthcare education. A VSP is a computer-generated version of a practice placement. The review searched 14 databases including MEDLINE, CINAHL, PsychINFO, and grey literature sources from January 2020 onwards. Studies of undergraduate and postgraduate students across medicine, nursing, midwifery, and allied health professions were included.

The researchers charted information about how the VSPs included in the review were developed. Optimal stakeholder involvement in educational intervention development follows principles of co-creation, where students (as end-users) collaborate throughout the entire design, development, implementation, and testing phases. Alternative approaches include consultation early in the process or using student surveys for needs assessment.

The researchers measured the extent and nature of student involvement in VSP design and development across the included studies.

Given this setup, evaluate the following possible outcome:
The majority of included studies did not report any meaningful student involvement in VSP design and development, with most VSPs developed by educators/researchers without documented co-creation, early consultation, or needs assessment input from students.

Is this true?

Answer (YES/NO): YES